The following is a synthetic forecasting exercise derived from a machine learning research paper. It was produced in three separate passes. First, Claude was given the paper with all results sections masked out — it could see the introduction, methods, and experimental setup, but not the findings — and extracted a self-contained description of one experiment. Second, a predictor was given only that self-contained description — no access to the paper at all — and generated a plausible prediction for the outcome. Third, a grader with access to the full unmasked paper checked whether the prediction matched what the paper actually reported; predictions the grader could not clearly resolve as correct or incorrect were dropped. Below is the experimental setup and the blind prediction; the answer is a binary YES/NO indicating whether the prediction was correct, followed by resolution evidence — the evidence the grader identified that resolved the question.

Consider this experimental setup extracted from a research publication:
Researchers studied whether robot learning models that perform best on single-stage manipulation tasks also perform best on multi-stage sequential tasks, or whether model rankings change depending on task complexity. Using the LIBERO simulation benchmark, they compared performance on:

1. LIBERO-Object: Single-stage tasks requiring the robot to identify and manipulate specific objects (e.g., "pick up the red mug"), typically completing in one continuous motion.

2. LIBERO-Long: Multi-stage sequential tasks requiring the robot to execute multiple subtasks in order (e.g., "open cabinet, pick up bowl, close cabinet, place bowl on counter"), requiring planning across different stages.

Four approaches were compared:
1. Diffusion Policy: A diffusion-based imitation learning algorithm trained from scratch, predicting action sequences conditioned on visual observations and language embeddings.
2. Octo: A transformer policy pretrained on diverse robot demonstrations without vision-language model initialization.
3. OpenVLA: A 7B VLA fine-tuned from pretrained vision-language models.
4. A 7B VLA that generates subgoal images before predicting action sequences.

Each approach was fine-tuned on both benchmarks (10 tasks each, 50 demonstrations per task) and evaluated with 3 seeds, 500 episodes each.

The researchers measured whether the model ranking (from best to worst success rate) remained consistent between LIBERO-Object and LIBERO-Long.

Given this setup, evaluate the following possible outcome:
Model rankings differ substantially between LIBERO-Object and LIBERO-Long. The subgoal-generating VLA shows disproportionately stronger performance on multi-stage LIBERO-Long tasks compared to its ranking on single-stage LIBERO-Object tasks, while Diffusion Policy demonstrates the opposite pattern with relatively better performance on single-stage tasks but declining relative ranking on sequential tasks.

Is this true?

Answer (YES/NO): YES